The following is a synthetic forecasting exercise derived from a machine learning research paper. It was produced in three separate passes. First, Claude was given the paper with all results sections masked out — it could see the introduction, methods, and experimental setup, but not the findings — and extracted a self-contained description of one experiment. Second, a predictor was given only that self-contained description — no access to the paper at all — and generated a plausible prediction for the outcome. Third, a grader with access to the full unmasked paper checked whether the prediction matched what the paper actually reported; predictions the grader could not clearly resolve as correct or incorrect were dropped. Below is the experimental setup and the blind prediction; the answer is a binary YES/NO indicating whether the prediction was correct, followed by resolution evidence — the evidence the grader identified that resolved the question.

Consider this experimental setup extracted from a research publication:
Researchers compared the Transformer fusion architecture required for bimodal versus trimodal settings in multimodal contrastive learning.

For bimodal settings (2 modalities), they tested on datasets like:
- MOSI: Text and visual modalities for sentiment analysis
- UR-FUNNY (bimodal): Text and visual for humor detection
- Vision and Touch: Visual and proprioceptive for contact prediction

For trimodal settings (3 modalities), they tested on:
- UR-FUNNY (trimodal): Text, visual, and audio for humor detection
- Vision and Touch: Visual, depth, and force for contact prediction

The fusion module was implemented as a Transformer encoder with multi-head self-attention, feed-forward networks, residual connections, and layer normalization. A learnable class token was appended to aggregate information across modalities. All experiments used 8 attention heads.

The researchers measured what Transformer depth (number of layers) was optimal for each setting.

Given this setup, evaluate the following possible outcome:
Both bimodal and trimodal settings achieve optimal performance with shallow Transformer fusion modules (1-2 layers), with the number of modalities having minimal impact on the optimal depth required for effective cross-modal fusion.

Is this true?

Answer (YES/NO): NO